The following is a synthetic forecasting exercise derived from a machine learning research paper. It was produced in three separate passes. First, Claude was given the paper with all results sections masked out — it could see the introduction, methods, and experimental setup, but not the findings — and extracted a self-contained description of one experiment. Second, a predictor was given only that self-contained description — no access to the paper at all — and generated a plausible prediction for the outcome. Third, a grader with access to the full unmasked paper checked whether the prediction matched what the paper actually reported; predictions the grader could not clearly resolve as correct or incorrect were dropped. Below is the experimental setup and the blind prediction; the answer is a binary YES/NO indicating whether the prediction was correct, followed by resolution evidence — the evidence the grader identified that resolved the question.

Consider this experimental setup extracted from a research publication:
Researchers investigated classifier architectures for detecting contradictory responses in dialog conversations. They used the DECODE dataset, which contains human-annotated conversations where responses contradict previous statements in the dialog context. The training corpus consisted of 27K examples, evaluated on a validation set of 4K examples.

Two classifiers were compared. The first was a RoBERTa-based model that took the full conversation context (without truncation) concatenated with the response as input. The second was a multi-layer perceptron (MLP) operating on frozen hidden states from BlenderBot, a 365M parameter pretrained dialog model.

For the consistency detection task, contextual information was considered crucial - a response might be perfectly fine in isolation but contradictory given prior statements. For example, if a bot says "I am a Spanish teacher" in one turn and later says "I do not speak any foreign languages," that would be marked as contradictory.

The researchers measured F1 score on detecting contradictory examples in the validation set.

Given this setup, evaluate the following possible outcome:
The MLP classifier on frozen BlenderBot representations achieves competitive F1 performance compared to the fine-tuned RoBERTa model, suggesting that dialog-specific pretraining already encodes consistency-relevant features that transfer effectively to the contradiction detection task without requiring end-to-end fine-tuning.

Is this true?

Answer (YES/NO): NO